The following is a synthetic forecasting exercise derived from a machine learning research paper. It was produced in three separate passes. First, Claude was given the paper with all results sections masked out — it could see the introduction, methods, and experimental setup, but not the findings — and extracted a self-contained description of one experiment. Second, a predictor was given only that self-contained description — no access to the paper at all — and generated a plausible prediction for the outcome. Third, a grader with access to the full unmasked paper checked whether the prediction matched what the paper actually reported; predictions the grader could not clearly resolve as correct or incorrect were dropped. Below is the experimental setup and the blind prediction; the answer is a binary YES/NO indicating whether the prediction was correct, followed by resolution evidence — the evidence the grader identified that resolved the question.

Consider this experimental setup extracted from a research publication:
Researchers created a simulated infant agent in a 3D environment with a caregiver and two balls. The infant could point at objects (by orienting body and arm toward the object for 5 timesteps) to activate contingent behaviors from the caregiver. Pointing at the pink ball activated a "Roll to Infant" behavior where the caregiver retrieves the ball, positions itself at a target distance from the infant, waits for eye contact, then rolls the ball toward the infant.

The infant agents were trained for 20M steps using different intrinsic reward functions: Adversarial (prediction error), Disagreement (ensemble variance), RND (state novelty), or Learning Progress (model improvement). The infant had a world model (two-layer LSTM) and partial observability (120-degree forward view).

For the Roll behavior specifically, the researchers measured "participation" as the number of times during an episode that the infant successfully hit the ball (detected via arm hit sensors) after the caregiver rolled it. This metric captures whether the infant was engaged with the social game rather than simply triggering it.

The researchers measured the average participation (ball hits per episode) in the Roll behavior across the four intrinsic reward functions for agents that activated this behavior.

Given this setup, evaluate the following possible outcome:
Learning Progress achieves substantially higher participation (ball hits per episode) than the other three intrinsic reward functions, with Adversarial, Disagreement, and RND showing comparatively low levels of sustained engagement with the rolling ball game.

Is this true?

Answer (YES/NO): NO